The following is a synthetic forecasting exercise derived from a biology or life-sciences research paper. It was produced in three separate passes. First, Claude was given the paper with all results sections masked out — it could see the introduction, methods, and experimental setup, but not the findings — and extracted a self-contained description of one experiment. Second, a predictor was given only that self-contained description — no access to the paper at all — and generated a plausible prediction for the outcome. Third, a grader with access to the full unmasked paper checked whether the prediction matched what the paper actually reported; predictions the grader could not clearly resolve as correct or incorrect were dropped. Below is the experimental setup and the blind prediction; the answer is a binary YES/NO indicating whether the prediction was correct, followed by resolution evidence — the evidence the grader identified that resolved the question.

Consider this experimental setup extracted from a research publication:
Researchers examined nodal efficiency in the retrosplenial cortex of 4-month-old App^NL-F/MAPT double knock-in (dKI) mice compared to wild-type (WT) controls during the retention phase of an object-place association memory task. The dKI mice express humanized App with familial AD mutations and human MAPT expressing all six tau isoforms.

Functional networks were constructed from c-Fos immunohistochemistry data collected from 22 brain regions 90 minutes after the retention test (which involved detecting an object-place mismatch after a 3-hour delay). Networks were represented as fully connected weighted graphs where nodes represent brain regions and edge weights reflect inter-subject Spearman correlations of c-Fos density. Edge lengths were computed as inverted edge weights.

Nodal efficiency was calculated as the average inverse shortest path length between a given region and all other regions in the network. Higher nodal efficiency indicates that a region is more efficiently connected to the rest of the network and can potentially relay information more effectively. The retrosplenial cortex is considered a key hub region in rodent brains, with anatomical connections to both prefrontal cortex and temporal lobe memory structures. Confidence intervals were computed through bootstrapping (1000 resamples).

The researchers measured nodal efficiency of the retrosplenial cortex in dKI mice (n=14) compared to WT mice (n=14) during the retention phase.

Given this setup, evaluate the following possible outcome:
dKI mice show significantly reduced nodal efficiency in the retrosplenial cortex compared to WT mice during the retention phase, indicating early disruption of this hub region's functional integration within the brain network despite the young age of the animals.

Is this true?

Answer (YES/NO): YES